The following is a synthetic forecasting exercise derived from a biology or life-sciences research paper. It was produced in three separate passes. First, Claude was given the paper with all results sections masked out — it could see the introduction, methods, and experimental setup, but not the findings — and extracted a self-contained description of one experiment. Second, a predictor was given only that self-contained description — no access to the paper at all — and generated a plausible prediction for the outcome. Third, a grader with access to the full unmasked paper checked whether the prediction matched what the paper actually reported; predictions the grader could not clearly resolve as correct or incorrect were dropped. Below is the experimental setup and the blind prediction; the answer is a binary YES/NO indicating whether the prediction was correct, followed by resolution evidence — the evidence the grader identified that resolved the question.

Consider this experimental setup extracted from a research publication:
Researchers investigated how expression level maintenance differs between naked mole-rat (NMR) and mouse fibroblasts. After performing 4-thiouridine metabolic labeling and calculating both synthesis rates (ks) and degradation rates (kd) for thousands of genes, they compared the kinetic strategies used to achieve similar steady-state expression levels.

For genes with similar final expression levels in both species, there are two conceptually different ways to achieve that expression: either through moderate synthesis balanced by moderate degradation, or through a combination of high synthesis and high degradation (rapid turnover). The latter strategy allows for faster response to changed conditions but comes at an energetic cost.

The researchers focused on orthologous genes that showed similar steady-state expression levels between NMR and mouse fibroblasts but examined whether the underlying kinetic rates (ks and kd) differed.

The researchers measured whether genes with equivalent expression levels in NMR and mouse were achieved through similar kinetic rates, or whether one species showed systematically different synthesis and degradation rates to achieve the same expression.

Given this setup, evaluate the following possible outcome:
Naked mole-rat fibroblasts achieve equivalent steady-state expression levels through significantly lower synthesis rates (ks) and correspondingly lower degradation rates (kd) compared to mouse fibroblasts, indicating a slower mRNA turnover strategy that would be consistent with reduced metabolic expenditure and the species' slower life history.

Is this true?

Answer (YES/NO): NO